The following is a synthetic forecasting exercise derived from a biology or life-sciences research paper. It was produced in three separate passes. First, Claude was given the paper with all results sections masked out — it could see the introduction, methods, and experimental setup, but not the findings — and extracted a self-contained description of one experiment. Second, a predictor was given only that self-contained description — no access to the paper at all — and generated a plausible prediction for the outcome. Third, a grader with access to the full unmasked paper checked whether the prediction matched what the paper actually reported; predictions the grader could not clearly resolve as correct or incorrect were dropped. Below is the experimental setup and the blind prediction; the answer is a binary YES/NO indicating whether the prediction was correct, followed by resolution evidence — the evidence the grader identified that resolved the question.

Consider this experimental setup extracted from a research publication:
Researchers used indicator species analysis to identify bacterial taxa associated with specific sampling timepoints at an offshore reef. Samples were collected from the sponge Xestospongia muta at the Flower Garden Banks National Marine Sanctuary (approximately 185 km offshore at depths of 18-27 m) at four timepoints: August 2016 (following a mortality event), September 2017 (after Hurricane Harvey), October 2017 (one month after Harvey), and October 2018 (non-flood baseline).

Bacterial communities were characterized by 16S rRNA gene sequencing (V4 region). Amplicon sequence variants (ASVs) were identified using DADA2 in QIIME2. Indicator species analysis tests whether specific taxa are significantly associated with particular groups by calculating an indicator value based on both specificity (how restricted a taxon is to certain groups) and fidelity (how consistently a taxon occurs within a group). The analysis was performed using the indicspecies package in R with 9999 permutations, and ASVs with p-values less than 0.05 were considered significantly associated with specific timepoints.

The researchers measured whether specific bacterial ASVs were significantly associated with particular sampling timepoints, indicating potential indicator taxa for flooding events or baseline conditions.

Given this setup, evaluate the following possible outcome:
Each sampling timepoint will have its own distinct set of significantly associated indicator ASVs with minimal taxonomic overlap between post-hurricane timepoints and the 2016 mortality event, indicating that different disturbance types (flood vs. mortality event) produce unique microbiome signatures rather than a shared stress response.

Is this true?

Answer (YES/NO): YES